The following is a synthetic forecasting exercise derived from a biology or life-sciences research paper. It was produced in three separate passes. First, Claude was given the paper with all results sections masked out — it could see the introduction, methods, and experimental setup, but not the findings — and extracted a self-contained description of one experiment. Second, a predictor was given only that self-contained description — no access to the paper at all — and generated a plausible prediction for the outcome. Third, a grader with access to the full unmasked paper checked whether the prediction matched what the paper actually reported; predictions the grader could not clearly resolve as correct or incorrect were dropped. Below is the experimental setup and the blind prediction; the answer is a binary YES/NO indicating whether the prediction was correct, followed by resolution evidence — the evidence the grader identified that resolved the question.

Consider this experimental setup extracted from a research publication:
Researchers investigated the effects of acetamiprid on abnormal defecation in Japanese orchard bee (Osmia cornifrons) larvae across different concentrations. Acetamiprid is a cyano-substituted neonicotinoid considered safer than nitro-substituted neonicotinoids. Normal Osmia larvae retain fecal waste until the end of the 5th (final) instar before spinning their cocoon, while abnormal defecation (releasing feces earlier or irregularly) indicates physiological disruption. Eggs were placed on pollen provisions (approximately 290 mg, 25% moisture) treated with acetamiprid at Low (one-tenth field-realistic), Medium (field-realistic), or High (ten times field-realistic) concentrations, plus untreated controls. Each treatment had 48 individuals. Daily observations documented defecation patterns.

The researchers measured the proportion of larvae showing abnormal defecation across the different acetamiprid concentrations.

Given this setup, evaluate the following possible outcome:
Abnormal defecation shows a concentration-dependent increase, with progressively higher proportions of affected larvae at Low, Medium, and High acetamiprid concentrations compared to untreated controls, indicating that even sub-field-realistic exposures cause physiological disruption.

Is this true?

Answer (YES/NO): NO